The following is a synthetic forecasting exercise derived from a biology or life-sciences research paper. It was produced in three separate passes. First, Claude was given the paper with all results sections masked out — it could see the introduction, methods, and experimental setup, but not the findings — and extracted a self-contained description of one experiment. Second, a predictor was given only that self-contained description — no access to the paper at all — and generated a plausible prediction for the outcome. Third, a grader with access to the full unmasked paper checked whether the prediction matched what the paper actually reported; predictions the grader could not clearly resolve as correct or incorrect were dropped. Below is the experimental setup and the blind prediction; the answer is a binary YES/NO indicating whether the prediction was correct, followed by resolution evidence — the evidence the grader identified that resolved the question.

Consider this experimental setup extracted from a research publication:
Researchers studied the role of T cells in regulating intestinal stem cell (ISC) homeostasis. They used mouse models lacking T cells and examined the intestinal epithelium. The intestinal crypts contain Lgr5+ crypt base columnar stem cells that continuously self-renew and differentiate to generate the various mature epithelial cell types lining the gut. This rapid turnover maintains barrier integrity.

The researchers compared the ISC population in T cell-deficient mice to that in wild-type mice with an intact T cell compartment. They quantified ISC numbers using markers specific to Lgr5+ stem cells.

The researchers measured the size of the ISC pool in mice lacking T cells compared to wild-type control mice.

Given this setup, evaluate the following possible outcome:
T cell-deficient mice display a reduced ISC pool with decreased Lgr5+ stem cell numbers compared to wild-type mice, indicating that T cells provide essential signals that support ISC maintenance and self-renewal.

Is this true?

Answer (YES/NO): NO